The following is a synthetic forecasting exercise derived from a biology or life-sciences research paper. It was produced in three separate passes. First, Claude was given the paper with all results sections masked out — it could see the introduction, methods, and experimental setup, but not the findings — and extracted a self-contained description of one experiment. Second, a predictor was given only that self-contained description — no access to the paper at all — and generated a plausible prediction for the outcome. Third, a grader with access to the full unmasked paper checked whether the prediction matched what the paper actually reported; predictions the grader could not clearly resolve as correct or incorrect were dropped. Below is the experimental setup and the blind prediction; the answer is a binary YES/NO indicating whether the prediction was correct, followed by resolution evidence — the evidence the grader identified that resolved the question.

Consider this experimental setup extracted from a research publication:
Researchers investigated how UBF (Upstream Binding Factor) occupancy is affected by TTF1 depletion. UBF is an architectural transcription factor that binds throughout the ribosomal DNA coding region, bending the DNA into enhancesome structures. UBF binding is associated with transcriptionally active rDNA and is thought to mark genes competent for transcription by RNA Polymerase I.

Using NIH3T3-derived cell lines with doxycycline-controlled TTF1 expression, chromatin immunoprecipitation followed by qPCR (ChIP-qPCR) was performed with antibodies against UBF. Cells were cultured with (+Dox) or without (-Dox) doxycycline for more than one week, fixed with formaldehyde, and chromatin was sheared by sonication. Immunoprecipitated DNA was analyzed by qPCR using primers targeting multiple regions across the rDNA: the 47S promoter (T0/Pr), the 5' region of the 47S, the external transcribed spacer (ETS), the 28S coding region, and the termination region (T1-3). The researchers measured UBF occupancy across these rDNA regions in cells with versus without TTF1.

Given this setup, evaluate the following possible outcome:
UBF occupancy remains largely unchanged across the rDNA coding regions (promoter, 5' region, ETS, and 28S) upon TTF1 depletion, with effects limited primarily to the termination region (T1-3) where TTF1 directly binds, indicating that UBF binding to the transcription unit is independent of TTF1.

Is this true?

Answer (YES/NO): NO